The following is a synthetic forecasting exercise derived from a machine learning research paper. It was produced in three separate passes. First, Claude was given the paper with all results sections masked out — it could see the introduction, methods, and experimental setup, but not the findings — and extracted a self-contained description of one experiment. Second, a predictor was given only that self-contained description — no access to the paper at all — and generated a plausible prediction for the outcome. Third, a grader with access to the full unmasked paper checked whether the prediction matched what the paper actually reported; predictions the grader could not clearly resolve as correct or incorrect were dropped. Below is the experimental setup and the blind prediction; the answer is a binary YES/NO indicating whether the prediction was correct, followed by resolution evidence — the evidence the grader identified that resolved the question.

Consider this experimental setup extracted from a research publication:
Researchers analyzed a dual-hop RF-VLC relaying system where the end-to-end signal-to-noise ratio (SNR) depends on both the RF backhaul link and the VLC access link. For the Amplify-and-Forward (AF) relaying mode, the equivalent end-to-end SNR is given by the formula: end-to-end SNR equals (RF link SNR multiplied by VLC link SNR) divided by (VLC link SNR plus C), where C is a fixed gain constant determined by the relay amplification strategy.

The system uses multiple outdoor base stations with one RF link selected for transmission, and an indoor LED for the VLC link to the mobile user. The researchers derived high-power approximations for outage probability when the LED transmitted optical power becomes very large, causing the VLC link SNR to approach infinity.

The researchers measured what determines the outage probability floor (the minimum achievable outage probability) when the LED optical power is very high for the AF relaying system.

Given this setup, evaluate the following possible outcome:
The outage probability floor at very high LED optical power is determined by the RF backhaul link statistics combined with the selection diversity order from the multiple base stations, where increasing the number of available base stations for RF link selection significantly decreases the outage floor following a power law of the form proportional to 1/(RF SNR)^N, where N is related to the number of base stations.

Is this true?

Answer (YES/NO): NO